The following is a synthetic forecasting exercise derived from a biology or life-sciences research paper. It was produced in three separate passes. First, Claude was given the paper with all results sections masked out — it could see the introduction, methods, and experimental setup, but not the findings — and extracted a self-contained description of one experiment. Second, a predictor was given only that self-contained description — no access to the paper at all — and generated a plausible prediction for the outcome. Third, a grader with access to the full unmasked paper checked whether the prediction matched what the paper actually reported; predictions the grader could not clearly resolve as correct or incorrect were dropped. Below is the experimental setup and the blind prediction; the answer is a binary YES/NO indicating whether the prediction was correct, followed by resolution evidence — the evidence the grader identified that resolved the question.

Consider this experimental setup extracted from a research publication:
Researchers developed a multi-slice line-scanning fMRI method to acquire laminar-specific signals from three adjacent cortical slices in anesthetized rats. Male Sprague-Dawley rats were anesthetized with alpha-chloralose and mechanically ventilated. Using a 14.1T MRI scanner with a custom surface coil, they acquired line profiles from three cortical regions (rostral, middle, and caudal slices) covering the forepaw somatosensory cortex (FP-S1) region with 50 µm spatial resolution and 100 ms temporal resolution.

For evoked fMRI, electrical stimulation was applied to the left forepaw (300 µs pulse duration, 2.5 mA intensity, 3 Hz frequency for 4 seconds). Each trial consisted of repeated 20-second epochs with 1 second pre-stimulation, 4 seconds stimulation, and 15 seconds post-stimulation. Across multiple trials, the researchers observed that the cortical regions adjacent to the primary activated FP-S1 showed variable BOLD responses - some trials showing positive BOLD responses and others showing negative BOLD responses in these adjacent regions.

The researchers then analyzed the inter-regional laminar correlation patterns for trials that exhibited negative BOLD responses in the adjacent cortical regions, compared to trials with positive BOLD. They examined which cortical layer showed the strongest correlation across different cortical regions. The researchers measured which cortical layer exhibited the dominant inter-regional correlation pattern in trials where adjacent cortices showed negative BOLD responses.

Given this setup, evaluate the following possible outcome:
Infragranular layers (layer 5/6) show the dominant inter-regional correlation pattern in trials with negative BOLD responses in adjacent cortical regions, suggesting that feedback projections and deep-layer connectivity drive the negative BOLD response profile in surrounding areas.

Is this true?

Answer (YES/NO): NO